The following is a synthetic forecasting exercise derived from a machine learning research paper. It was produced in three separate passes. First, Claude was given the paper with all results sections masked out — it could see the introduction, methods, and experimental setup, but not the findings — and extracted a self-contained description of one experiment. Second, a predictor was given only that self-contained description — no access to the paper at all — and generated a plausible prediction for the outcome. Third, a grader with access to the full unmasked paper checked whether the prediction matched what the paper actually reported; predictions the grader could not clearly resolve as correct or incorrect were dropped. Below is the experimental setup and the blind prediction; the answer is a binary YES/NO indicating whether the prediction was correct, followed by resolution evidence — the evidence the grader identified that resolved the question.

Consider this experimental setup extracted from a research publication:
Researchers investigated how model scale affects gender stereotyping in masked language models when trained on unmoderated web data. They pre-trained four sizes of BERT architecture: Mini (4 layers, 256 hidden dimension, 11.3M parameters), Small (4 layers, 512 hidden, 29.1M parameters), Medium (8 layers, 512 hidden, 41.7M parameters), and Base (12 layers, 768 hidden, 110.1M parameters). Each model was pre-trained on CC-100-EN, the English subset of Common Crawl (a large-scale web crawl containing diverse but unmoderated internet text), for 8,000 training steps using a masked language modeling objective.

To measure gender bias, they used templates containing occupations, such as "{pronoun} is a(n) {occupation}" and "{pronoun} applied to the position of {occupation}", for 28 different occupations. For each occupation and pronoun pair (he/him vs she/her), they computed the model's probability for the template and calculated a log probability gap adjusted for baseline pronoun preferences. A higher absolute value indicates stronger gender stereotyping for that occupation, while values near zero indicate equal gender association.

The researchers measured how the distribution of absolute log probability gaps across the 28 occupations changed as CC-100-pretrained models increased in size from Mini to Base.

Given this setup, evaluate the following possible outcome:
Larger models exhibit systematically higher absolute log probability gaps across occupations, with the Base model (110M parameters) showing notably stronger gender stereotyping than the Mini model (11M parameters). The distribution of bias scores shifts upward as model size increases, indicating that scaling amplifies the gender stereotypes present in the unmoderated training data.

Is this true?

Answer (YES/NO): NO